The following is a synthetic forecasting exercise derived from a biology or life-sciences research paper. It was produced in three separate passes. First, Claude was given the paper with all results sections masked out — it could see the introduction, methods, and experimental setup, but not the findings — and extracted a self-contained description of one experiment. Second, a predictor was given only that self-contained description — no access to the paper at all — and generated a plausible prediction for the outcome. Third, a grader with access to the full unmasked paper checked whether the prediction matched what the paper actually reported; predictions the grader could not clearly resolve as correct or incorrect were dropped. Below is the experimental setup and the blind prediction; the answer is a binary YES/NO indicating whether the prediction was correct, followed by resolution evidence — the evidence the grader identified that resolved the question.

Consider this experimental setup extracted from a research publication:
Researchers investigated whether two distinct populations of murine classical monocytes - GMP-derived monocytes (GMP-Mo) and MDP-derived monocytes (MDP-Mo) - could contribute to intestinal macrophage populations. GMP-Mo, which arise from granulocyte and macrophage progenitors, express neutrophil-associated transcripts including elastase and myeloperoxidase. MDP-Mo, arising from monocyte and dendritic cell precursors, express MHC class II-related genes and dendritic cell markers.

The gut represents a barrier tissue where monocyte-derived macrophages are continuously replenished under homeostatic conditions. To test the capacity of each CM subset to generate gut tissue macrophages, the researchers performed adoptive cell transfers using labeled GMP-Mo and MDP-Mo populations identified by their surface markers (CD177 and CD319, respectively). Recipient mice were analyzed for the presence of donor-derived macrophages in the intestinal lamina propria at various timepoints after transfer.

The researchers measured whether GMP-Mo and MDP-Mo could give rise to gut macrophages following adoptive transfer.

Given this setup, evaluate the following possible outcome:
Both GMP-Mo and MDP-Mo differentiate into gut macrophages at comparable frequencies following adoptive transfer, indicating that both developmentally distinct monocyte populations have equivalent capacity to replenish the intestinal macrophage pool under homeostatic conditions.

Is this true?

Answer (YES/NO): YES